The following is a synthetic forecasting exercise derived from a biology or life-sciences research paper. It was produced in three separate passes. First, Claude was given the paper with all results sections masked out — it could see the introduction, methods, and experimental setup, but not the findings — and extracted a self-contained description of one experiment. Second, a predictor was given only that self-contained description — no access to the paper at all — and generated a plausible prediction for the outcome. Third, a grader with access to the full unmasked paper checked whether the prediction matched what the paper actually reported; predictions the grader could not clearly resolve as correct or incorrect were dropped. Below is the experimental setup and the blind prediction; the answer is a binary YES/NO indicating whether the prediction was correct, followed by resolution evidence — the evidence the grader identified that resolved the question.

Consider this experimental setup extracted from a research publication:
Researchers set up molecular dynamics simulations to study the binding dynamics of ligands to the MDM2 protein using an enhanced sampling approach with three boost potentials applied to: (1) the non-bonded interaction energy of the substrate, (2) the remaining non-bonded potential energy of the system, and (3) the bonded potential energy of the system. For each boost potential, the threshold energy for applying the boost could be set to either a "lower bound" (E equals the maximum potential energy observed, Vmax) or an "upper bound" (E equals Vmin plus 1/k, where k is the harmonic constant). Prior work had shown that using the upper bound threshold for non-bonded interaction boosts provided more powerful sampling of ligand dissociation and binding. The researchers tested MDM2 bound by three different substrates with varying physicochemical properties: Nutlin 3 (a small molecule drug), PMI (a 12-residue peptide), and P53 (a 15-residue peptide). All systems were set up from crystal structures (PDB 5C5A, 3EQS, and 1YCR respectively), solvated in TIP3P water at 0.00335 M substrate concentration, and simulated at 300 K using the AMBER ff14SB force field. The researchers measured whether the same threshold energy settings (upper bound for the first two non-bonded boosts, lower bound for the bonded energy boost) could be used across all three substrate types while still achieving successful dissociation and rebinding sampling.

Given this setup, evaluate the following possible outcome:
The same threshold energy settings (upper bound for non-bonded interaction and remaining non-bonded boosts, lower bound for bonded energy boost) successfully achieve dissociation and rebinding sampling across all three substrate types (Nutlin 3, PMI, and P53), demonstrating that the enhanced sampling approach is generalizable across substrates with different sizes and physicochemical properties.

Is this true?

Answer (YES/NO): YES